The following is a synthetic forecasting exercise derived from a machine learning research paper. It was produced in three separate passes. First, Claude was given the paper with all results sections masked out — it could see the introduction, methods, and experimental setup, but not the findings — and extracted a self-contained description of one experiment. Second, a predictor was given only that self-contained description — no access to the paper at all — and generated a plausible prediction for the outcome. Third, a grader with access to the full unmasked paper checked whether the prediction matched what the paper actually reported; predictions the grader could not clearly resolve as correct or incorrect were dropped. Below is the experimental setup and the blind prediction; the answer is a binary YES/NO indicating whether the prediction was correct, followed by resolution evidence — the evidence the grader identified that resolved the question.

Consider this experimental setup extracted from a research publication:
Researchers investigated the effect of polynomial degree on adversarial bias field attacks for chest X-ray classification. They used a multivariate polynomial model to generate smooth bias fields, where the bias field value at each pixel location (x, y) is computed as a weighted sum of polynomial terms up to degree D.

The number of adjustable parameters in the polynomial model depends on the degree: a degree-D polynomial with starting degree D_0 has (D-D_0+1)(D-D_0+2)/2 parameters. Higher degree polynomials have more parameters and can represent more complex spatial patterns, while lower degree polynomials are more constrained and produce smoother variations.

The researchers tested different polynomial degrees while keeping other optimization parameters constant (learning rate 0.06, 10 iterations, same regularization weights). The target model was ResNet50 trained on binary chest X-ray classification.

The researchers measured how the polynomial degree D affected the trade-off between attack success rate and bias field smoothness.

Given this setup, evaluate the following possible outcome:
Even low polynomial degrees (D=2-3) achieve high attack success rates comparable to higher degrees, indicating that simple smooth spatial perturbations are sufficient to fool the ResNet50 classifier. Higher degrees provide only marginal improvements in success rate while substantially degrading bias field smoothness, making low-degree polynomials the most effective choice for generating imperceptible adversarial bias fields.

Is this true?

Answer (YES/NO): NO